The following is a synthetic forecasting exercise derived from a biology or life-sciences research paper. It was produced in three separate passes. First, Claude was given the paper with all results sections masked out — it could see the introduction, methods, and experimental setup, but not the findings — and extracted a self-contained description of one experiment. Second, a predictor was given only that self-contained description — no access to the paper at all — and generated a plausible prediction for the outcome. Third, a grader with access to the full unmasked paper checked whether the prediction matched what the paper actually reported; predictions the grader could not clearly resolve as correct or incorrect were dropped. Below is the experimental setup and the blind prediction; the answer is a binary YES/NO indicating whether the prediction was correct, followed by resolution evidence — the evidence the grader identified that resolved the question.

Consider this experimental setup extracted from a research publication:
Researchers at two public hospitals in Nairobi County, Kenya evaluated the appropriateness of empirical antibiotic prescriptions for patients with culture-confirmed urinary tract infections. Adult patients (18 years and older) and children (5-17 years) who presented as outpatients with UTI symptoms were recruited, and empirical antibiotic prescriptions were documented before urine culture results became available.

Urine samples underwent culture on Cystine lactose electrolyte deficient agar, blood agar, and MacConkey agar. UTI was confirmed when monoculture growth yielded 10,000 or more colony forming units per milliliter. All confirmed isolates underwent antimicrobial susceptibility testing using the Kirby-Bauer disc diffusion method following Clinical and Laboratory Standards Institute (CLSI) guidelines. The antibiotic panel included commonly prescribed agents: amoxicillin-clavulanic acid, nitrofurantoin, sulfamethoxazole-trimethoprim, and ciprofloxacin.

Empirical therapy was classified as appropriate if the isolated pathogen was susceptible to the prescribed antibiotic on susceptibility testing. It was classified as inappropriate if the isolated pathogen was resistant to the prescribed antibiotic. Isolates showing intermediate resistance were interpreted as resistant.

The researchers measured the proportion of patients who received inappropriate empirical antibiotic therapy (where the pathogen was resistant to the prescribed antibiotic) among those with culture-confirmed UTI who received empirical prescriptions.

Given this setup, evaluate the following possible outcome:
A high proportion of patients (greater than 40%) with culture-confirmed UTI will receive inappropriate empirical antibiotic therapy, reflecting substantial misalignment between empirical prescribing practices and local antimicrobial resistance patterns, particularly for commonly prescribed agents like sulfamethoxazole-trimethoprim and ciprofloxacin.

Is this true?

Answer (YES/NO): NO